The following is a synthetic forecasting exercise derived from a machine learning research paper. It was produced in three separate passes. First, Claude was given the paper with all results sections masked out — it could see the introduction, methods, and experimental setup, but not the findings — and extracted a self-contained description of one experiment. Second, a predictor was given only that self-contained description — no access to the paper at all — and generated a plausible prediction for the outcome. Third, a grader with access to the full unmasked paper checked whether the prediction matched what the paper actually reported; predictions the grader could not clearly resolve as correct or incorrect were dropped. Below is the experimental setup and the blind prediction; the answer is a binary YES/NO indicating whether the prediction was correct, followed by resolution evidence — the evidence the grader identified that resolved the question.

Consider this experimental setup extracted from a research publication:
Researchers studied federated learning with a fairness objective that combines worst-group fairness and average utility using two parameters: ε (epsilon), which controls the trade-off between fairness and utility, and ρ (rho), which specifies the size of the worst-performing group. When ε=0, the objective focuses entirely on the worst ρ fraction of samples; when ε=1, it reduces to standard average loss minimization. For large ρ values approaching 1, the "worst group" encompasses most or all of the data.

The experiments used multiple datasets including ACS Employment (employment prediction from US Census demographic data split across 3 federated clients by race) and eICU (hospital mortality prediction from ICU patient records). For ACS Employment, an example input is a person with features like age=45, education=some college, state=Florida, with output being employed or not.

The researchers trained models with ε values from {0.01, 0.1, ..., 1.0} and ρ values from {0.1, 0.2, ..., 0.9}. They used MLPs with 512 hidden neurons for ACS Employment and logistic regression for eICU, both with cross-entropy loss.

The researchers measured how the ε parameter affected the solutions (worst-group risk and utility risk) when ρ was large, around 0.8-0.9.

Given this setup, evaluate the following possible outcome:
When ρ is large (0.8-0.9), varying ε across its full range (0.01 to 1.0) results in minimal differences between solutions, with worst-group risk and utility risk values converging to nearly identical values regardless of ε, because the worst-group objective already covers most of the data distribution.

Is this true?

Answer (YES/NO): YES